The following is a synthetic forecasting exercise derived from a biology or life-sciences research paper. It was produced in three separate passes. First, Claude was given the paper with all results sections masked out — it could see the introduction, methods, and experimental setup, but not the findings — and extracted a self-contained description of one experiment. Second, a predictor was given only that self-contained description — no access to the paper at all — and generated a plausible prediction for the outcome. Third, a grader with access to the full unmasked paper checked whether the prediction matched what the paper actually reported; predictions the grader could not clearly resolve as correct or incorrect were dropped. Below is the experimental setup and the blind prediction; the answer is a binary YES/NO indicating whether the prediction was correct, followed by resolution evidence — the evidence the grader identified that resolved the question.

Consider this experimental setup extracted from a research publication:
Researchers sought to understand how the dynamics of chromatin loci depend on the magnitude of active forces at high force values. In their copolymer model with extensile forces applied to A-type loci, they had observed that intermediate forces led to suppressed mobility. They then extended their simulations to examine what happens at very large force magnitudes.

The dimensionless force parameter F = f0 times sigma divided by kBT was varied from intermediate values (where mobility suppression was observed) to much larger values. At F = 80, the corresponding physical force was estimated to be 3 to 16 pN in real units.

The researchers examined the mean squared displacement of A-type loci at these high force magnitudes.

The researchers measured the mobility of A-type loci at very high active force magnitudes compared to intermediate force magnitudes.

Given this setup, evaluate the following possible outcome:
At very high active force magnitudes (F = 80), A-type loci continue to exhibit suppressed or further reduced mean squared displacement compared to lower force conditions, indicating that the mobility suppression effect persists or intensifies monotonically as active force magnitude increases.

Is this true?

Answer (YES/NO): NO